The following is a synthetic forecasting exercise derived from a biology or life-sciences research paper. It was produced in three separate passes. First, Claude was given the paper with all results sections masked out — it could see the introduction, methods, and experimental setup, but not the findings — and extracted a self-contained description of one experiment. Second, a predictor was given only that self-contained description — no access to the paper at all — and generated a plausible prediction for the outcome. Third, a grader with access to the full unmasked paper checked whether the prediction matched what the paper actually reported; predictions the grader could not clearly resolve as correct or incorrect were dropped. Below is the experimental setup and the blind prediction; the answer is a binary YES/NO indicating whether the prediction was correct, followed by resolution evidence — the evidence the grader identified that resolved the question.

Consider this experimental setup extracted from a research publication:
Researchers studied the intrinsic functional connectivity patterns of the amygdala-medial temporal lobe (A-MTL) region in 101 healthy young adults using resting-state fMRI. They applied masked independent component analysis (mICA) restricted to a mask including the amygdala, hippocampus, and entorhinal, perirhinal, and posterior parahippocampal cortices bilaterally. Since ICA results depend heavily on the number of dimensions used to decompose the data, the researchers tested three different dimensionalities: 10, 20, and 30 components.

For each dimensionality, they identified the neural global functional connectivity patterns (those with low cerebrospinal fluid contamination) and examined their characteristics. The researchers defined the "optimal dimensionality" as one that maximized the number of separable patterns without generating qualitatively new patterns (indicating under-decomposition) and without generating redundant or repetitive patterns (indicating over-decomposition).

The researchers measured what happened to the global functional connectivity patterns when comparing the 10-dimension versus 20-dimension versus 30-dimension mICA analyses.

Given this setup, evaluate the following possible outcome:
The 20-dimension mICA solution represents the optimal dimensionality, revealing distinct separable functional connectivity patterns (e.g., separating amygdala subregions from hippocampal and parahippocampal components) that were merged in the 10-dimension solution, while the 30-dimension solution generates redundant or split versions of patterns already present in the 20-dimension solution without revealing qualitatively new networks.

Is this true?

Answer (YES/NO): YES